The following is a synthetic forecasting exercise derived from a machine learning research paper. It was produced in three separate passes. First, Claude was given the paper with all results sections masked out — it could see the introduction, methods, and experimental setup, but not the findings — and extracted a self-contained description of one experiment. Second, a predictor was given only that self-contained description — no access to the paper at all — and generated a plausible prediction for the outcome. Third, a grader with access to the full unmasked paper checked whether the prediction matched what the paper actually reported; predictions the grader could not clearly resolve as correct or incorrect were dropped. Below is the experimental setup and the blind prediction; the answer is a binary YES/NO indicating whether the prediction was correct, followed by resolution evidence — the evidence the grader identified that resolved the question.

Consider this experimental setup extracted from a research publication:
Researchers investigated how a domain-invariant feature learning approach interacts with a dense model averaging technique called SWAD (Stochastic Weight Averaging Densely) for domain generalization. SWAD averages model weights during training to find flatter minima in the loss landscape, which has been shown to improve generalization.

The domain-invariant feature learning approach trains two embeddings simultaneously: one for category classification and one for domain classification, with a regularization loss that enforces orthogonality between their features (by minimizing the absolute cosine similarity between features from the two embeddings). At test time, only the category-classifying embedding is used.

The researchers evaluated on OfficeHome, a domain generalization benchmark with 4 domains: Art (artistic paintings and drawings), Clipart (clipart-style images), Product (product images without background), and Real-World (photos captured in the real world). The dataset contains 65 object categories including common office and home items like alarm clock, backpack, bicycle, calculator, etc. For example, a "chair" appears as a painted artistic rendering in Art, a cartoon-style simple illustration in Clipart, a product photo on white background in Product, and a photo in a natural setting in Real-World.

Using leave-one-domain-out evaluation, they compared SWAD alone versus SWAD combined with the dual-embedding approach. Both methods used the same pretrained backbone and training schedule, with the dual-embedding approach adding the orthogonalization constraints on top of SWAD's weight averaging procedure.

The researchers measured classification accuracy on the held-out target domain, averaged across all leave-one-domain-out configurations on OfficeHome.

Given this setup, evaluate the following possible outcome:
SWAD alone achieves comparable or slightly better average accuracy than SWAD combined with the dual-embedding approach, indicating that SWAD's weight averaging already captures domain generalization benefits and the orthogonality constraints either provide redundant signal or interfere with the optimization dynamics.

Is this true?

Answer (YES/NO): YES